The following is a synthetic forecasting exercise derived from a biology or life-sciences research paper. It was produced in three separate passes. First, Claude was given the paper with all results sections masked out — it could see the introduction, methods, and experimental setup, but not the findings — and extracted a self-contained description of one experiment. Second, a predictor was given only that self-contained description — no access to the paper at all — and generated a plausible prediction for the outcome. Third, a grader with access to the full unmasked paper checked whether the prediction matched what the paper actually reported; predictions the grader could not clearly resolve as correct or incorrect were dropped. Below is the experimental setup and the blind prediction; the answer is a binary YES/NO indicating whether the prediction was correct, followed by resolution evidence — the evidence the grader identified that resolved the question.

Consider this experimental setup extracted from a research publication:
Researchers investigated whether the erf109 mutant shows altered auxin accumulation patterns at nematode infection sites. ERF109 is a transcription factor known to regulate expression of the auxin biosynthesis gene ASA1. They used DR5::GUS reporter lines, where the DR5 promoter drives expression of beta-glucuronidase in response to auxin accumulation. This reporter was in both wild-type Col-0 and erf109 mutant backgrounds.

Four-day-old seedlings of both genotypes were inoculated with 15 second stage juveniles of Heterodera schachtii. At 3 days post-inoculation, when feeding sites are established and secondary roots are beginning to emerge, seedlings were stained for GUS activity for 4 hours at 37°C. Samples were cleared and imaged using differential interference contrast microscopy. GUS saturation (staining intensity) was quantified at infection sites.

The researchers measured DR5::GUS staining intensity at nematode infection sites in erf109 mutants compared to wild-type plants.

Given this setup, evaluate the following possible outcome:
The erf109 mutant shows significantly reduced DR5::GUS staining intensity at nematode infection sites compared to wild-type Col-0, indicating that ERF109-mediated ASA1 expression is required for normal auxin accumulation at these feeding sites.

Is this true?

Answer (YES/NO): YES